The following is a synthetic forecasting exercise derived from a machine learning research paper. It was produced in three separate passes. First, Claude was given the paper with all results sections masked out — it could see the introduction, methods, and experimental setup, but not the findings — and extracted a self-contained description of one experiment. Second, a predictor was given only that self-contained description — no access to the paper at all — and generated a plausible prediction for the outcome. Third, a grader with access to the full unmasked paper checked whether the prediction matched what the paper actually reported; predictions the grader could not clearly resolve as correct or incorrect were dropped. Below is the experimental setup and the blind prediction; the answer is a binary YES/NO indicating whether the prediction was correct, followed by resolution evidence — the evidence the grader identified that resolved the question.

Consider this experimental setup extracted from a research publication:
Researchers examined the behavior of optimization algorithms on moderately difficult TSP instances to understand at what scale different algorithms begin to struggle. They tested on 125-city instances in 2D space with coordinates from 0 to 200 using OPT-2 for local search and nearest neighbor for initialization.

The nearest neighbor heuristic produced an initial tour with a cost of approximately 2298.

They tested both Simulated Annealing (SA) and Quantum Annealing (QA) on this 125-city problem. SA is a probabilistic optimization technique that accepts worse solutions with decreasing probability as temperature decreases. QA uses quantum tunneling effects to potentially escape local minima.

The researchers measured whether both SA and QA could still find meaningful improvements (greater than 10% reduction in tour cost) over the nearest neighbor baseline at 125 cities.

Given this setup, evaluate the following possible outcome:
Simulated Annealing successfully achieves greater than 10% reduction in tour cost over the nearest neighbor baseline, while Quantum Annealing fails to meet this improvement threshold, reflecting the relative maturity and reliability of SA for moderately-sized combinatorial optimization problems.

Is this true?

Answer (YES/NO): NO